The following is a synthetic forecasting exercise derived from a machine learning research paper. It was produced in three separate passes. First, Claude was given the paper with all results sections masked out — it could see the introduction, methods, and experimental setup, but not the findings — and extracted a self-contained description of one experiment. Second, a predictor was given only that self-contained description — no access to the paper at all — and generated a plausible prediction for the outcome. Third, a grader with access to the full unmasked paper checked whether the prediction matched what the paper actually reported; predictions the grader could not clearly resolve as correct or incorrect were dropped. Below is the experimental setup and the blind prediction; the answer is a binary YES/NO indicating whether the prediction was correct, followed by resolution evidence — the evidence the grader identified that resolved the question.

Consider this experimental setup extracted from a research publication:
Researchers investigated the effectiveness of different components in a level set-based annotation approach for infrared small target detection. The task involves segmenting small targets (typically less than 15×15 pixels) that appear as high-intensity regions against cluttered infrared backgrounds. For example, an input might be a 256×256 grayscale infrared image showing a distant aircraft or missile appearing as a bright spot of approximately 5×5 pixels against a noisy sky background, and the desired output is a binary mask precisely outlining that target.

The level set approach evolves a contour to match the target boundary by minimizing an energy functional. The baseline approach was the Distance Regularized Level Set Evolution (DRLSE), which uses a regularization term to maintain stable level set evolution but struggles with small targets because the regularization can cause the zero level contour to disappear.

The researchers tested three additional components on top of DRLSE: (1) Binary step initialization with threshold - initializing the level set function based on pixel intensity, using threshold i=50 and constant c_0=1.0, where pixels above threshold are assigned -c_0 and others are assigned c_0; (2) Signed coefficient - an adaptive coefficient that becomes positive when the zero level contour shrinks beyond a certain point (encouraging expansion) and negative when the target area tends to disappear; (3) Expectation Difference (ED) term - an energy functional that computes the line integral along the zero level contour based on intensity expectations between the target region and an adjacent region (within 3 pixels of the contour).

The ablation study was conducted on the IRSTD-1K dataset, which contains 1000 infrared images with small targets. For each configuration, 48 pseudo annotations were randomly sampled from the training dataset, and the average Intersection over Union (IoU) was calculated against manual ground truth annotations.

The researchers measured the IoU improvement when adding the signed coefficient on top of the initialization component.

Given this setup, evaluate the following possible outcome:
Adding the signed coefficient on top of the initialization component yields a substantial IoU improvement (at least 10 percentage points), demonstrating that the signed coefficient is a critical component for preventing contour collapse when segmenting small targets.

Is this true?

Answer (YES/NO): NO